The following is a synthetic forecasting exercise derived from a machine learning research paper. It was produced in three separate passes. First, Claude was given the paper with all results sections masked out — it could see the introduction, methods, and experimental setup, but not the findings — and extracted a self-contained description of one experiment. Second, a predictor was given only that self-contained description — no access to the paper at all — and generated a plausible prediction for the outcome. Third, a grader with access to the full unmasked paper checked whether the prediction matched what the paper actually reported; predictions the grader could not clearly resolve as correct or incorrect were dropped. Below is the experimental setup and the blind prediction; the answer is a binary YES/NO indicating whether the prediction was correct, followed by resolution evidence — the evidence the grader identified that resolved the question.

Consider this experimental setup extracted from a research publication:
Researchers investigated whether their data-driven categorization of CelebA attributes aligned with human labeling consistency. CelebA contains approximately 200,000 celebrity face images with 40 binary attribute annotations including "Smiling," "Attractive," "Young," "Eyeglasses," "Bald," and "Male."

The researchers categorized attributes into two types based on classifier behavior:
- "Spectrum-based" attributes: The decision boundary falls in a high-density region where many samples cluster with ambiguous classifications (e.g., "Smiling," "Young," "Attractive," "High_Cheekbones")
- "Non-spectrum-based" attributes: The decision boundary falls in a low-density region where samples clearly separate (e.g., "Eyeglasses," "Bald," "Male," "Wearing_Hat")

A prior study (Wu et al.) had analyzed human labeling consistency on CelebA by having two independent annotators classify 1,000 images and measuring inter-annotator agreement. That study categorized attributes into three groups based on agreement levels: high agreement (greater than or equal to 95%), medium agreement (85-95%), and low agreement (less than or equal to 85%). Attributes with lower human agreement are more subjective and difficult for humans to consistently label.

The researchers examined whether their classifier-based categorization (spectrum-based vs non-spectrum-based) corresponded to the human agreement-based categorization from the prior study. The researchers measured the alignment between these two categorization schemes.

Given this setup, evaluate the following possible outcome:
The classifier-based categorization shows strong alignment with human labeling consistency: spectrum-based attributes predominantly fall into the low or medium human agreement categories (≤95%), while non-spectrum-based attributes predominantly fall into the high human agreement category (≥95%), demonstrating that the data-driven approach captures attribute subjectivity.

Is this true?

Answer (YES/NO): NO